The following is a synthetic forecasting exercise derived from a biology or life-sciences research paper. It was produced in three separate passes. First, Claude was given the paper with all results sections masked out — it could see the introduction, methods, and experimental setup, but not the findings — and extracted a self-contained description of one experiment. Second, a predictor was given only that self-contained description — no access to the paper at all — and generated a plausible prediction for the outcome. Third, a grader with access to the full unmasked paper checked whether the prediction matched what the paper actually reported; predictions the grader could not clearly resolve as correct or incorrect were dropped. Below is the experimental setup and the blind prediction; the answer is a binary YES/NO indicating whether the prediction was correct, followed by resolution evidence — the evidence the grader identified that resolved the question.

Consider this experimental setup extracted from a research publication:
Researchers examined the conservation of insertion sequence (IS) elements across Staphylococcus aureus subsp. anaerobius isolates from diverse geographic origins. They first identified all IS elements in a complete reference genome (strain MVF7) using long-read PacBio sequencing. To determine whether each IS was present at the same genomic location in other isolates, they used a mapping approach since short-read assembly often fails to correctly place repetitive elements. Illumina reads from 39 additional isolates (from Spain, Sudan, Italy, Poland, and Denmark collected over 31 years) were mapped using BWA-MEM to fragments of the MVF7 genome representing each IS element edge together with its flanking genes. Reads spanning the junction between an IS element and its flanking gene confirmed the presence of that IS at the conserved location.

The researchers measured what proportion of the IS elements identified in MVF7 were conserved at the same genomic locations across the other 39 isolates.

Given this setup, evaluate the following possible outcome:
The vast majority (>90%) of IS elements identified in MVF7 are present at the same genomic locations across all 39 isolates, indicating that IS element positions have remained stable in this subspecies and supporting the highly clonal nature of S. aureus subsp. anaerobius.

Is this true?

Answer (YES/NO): NO